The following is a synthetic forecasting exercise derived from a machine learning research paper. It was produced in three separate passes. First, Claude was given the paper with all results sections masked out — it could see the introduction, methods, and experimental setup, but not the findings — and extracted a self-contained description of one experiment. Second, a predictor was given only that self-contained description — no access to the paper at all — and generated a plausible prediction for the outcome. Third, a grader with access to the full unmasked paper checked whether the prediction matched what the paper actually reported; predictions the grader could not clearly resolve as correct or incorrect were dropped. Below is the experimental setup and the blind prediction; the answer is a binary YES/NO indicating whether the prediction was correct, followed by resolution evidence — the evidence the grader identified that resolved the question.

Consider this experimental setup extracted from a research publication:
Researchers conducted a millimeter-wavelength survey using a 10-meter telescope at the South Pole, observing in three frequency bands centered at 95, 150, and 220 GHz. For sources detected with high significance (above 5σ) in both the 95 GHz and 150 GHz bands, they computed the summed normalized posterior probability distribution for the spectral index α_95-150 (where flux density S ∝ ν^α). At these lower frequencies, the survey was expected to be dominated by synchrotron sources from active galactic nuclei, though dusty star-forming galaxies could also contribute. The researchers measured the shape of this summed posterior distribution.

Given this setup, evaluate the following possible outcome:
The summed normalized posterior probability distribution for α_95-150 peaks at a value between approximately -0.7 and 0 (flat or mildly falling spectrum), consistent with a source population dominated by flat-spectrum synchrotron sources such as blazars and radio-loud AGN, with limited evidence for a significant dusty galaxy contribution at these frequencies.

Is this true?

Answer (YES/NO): YES